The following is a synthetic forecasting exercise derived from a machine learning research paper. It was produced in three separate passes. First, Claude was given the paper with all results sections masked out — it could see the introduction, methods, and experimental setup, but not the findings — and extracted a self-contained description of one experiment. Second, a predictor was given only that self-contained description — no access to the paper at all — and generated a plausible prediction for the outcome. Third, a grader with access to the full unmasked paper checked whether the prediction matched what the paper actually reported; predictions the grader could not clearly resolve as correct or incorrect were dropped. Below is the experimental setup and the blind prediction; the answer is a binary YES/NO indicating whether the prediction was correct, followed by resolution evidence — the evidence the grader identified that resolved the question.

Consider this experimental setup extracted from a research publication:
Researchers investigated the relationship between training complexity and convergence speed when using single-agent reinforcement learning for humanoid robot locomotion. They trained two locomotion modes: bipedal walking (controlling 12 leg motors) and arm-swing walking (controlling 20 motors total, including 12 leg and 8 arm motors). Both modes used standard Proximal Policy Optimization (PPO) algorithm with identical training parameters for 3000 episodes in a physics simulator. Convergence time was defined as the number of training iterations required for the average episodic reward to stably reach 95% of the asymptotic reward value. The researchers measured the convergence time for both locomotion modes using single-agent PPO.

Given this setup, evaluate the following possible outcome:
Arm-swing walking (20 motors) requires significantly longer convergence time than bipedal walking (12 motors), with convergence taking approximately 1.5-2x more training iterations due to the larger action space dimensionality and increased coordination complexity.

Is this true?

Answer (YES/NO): NO